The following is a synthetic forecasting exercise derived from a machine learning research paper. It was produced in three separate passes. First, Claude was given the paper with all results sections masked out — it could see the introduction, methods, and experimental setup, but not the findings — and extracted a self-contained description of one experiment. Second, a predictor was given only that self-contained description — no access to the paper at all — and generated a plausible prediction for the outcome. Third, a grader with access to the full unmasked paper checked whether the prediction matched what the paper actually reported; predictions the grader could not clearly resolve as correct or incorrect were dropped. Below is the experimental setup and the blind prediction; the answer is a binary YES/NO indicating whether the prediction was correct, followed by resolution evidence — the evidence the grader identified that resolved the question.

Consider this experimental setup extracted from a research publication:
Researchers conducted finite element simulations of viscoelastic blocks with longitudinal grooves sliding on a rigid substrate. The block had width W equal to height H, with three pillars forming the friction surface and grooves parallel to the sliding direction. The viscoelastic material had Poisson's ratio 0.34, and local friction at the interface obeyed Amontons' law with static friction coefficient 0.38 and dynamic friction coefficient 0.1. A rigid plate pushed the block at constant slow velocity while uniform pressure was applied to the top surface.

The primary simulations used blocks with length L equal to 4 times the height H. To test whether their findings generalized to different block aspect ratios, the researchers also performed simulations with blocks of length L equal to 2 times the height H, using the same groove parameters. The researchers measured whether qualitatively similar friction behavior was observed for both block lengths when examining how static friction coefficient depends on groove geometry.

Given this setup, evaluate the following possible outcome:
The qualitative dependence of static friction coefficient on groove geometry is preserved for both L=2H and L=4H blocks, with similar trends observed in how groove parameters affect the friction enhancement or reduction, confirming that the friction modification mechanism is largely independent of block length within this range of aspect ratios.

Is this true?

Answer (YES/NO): YES